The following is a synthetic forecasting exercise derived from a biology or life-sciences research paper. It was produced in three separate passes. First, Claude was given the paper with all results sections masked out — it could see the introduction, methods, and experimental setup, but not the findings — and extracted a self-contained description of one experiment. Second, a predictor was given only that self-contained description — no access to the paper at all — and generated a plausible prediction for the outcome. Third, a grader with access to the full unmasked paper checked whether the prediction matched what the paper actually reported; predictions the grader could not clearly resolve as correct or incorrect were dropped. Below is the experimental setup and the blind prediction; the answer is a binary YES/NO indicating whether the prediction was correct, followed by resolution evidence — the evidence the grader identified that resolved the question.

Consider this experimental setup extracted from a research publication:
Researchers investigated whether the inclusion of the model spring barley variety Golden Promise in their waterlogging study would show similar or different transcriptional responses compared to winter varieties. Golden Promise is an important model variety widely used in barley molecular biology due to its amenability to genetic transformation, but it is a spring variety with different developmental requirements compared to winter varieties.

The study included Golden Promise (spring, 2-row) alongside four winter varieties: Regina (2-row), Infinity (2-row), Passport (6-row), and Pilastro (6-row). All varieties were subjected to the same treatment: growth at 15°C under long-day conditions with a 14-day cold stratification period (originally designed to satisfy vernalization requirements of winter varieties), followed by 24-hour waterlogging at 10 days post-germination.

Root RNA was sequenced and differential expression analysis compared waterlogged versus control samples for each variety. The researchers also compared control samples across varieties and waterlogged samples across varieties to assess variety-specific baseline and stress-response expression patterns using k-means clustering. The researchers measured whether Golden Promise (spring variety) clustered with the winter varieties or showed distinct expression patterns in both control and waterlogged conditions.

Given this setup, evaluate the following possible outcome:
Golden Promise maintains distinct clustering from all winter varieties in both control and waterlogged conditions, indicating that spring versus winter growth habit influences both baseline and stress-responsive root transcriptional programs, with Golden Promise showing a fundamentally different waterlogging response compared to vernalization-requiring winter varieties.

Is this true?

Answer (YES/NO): NO